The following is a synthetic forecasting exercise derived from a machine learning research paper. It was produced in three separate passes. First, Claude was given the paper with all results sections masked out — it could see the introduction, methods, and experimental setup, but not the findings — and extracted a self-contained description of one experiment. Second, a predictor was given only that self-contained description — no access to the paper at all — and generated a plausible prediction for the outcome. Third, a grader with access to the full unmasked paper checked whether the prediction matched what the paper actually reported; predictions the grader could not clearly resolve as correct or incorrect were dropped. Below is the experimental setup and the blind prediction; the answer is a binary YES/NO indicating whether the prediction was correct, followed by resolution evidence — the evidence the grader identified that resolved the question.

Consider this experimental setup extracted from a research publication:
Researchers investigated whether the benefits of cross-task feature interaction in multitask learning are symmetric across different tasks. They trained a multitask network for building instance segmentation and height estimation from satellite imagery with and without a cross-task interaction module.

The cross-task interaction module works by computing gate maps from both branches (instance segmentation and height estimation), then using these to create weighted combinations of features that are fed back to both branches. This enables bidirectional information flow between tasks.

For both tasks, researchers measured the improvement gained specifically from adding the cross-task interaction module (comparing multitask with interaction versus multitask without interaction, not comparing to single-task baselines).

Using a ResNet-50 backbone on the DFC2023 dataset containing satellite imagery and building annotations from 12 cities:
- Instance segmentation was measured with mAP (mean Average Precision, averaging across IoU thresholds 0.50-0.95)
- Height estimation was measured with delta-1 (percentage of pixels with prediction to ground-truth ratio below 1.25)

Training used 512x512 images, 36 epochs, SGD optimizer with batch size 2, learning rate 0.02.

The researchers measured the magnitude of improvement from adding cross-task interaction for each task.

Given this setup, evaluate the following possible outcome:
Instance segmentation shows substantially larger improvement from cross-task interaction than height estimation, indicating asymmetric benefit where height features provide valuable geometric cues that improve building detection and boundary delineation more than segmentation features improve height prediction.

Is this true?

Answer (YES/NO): NO